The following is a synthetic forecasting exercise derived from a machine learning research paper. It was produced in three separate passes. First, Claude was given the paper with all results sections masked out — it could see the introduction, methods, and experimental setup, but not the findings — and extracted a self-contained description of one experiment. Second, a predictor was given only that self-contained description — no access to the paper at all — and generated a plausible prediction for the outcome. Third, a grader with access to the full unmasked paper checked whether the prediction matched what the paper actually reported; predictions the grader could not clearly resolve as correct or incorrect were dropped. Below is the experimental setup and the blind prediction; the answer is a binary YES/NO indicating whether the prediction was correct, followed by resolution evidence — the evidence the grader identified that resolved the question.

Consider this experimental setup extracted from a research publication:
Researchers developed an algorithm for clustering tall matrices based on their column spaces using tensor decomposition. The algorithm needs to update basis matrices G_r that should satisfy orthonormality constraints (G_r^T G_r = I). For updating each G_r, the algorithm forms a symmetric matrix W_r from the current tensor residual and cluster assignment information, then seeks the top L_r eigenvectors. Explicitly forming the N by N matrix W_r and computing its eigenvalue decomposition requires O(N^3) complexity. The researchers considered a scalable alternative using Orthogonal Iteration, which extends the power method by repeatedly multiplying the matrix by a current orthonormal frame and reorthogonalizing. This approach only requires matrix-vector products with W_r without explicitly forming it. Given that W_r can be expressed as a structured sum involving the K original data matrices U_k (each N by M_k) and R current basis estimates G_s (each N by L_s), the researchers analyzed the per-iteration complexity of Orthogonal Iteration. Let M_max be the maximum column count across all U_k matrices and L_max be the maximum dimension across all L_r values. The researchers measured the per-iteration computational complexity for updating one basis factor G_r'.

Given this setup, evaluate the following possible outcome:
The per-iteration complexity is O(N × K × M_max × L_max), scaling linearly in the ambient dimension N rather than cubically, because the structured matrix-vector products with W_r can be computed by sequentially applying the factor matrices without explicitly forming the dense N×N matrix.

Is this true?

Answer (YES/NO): NO